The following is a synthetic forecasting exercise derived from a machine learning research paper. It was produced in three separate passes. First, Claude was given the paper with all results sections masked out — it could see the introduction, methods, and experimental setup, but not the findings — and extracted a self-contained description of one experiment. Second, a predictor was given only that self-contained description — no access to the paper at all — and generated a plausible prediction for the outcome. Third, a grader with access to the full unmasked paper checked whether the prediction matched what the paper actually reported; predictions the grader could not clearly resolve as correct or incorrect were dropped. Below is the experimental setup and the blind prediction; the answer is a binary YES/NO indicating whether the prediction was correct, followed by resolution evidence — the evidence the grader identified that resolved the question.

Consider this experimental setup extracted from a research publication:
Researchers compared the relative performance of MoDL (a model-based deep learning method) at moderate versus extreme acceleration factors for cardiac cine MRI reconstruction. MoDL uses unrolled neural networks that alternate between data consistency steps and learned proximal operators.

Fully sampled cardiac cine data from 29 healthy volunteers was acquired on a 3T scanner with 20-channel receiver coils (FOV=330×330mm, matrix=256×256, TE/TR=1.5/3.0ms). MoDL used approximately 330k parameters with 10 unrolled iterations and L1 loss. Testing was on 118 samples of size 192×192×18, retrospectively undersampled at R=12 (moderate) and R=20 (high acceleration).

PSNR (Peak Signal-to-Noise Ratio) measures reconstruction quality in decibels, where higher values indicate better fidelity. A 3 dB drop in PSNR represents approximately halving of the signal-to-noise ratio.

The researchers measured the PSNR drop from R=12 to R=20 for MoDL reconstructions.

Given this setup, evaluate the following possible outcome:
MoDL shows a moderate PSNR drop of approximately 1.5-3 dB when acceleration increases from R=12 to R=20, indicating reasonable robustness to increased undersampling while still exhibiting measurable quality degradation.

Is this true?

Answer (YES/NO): NO